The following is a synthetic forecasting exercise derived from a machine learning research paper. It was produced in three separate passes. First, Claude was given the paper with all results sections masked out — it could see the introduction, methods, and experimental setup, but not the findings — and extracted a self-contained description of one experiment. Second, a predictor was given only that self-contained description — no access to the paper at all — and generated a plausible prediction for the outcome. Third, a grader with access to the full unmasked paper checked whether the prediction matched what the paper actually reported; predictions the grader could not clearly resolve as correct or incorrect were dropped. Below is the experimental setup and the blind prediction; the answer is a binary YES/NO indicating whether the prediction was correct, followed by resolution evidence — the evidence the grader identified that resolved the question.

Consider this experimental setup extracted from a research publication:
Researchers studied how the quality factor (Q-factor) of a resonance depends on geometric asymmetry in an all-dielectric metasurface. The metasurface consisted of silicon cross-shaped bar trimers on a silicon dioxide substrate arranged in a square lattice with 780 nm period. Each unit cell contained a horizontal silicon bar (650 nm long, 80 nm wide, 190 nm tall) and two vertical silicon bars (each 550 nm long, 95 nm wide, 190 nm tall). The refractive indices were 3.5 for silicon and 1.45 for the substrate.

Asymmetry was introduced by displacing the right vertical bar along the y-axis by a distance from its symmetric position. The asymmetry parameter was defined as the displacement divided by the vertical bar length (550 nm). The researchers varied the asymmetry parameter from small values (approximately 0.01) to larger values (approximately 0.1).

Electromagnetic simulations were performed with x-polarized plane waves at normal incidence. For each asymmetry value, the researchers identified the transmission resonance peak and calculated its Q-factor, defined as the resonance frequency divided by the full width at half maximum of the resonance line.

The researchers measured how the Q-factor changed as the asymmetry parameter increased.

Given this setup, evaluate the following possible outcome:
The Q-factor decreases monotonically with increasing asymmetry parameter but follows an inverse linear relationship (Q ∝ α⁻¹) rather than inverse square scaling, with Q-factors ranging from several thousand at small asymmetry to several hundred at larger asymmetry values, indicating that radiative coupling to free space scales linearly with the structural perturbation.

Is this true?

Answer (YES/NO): NO